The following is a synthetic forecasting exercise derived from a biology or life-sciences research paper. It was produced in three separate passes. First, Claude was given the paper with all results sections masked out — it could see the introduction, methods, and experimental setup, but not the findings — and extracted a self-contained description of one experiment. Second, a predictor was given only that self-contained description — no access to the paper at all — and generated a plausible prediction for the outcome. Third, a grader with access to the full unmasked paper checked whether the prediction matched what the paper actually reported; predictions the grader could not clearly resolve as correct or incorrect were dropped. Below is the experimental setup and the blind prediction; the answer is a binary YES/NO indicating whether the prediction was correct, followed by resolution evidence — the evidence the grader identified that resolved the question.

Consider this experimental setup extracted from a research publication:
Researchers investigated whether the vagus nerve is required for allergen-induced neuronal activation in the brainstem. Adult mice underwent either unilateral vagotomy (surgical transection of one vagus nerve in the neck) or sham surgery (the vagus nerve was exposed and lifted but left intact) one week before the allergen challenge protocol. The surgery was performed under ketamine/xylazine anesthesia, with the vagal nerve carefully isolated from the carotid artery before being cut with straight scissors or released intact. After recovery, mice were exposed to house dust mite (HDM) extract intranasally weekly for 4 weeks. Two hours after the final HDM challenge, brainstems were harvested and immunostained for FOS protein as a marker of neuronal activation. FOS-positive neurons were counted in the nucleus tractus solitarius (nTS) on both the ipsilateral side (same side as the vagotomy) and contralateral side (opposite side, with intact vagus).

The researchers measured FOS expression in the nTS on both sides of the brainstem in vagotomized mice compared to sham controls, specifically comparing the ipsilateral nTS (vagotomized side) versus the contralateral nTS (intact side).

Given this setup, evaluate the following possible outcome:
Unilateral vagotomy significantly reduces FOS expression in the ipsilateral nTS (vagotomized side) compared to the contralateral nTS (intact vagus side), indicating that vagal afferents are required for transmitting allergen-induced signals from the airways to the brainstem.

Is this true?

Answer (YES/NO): YES